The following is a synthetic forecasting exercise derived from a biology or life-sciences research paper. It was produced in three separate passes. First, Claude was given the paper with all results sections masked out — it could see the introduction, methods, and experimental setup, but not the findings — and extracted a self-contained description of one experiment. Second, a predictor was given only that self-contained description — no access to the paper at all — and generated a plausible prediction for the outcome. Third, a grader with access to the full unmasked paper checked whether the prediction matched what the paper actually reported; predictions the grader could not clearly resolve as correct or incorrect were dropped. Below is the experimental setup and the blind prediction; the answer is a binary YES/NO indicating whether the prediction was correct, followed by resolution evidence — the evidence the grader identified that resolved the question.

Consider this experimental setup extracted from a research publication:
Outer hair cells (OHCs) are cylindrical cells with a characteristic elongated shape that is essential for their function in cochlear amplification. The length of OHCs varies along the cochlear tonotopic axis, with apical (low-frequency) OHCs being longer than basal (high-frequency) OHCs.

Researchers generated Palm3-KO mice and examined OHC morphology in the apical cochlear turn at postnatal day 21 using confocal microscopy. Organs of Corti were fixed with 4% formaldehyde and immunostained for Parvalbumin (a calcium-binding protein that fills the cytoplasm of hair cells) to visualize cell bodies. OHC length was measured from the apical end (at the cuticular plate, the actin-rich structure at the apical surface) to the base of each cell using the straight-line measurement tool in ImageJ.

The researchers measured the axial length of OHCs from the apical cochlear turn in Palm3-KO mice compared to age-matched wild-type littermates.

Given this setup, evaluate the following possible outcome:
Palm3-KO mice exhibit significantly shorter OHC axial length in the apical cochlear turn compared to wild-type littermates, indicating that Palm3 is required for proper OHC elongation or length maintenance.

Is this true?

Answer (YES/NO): YES